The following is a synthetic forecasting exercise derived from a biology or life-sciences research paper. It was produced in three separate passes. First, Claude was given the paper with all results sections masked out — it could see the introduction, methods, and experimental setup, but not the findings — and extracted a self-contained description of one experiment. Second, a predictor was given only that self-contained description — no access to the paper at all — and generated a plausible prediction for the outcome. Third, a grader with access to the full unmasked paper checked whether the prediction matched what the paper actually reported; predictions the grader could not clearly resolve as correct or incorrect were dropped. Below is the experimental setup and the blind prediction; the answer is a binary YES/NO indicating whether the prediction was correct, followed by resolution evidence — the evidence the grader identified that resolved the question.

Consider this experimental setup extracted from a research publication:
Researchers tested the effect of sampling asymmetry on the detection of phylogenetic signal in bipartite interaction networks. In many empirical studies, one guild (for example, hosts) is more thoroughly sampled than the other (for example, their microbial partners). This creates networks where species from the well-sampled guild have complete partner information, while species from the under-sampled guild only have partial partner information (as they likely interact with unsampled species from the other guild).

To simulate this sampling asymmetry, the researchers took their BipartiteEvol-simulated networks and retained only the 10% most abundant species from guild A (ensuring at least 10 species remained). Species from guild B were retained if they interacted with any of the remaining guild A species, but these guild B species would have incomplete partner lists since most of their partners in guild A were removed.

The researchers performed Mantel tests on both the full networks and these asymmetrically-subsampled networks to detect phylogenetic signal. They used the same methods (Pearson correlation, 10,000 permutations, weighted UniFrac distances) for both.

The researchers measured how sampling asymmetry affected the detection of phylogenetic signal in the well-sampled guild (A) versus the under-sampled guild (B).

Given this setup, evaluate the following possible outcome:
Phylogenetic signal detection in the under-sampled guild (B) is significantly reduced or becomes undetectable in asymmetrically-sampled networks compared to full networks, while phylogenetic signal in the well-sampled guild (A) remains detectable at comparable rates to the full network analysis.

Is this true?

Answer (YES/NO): NO